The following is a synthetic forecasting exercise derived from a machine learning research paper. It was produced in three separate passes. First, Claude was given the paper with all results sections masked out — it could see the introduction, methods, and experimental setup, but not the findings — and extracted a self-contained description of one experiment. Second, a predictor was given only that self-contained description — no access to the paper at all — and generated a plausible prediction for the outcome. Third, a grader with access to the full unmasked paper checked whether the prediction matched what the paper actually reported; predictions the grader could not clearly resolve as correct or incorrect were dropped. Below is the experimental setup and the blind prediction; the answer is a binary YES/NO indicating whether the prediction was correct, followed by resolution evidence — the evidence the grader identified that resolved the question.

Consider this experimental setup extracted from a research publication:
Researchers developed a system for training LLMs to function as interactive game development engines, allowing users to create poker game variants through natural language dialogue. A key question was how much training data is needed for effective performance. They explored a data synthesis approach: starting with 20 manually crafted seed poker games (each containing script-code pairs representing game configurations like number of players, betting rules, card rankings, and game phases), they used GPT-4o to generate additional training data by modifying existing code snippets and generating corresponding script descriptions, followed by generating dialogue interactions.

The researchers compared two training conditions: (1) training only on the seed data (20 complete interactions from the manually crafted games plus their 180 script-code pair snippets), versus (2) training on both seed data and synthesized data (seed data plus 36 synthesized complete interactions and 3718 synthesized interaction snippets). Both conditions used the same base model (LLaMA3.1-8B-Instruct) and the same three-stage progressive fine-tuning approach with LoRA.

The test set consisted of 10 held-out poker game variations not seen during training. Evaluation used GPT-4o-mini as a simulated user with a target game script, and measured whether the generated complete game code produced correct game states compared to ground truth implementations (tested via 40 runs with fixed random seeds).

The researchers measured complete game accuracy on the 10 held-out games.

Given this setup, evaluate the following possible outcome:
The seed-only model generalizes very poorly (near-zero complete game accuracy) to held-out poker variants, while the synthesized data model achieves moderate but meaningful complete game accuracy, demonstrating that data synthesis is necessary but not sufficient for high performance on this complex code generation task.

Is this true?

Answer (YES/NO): NO